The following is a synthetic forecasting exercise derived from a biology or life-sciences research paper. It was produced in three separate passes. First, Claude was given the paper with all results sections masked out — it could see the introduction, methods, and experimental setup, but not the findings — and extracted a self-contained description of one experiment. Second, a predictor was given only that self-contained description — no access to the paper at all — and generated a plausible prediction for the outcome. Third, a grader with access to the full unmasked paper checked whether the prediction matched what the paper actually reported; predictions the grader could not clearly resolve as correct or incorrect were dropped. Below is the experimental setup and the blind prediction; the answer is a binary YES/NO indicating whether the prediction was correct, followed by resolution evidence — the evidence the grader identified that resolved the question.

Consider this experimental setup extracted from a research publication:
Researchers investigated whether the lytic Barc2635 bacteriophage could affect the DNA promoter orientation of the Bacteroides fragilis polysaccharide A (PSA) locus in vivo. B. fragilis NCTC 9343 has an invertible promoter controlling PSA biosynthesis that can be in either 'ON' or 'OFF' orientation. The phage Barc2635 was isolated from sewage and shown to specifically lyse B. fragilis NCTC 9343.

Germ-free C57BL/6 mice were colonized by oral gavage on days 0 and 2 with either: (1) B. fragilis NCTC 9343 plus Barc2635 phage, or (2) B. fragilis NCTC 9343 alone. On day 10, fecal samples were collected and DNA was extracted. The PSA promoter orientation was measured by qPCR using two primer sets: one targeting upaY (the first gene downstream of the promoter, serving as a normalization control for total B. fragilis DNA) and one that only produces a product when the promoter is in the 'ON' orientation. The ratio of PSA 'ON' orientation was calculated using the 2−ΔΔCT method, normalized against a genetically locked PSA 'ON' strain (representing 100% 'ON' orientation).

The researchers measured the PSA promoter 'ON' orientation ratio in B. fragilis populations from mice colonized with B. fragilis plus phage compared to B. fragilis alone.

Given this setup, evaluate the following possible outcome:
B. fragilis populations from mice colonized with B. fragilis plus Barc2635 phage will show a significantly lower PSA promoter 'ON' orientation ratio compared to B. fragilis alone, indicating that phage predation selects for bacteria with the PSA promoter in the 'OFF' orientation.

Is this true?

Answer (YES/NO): YES